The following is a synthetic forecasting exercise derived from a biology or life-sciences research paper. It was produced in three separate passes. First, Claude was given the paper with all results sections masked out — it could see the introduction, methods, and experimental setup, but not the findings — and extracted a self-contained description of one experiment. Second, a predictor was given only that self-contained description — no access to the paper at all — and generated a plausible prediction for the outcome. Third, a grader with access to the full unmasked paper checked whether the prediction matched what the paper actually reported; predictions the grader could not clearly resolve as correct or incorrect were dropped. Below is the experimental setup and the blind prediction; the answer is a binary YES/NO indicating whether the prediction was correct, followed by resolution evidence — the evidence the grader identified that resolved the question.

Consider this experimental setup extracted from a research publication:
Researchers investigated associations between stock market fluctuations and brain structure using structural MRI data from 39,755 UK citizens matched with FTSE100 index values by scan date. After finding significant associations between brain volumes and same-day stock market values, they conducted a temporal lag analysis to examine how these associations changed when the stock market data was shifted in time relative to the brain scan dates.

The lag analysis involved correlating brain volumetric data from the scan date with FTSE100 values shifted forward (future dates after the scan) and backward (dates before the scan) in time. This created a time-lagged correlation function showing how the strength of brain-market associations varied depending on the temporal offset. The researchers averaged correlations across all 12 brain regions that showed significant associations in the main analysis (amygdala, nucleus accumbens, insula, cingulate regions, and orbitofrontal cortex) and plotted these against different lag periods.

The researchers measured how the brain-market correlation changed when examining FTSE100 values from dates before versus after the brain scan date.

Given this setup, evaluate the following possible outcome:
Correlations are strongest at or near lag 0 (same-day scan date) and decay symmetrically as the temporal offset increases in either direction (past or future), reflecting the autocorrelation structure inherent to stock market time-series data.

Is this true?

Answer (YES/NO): NO